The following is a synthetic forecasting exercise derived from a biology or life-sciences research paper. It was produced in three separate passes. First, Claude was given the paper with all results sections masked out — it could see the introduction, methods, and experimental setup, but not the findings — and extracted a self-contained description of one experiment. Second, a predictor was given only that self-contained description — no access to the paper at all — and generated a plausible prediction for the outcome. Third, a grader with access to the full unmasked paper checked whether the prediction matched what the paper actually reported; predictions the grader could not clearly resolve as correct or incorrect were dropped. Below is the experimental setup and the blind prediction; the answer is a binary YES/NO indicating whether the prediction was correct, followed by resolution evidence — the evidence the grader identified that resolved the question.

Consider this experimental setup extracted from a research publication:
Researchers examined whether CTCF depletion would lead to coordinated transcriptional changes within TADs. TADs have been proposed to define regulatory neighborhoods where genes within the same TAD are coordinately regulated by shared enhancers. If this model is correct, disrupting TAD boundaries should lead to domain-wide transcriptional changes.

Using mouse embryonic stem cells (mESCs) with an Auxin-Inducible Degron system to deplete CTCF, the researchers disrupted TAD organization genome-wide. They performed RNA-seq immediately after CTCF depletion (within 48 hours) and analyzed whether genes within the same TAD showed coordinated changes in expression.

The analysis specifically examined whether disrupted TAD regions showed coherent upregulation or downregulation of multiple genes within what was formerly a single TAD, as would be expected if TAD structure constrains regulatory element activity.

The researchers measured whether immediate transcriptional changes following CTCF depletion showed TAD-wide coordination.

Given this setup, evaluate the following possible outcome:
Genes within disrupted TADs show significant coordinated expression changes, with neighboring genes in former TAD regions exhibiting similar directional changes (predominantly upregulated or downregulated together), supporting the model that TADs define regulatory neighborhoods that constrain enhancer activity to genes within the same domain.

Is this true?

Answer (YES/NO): NO